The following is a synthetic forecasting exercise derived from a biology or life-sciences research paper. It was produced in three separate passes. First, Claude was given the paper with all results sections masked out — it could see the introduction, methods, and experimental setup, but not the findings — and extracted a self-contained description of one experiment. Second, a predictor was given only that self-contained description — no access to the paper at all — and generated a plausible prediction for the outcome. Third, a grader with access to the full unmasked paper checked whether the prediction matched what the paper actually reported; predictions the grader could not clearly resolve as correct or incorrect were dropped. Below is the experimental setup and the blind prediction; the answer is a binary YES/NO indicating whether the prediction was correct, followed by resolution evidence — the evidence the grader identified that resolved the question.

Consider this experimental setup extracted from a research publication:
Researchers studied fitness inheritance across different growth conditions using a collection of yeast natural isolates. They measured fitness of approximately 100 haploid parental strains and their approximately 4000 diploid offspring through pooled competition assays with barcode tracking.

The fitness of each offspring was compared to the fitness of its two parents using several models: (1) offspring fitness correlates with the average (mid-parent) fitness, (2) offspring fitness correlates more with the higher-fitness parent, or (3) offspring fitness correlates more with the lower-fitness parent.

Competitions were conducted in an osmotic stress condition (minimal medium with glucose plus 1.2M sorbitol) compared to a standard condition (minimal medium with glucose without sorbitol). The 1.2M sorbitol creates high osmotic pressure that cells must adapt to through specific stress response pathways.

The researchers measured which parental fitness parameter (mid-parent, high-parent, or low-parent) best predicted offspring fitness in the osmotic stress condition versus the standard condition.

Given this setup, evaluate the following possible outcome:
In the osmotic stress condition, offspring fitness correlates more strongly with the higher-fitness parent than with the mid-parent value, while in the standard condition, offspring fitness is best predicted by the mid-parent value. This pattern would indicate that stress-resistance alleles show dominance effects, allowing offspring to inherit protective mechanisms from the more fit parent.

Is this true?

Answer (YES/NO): NO